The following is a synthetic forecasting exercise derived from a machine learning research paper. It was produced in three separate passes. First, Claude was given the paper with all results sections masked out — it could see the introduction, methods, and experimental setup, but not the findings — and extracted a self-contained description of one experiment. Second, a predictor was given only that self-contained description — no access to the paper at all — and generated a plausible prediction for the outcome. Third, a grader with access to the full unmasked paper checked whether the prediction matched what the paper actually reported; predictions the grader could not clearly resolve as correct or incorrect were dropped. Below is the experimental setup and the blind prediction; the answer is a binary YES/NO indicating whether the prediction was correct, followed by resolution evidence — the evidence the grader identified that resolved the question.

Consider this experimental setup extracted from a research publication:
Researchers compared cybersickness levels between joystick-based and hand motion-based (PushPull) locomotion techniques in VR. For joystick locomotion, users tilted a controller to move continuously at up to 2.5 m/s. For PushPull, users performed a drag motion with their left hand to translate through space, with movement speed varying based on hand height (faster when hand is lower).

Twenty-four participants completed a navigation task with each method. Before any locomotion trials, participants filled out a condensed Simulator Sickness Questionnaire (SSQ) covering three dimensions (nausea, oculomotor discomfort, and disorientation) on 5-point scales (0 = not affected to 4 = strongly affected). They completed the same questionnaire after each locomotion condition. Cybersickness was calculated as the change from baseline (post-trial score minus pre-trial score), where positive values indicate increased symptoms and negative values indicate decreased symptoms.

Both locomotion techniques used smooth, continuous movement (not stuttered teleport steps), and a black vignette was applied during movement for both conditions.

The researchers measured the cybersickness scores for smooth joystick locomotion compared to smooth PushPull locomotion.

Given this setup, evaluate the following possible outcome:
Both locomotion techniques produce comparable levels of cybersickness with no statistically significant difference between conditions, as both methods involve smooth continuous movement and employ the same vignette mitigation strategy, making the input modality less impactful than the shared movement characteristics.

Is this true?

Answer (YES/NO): NO